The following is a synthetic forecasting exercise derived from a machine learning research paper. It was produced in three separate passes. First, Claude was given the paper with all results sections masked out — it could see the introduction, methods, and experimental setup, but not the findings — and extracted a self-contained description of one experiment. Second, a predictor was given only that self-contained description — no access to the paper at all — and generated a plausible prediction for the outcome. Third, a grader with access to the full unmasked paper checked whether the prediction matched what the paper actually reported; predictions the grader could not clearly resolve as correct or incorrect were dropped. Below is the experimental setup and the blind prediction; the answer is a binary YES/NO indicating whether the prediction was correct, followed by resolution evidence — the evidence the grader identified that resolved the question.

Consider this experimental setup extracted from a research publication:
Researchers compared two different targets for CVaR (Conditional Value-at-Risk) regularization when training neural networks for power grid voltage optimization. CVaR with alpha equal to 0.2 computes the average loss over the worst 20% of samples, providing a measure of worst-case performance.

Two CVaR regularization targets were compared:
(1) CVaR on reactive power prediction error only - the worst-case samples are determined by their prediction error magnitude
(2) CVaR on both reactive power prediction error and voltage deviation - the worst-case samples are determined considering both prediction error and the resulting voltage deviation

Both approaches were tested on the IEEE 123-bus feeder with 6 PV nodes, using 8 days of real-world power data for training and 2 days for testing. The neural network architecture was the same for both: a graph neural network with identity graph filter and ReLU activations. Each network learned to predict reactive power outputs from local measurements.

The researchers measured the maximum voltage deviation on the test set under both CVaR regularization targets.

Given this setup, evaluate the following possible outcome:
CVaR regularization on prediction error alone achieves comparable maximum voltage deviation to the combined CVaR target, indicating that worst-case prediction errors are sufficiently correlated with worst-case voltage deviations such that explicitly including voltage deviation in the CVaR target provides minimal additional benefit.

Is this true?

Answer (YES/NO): NO